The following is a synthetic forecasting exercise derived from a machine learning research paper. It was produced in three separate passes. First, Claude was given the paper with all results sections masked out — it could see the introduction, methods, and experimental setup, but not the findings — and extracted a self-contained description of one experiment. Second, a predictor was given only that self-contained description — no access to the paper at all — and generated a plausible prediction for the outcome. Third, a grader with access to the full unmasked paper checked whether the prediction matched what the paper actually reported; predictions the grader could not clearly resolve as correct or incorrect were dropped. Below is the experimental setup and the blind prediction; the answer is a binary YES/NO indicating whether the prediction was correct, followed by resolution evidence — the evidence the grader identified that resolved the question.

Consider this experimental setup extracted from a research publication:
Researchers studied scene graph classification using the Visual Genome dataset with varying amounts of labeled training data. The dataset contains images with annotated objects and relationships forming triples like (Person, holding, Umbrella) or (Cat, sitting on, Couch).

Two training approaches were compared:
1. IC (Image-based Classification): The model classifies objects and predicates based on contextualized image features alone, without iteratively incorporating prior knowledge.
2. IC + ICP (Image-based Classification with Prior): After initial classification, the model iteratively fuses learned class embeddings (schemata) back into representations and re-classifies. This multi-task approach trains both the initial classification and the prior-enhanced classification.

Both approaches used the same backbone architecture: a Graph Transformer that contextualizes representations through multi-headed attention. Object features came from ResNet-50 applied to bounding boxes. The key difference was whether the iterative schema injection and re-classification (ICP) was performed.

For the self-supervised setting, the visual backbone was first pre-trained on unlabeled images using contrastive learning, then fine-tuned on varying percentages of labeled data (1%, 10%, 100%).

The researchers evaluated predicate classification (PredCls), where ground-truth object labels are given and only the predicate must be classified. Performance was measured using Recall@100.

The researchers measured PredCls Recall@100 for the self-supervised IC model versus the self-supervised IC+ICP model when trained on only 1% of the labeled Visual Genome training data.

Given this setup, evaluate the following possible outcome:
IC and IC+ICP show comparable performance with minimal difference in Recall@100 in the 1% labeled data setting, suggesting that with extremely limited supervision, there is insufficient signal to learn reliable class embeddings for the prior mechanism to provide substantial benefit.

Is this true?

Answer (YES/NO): NO